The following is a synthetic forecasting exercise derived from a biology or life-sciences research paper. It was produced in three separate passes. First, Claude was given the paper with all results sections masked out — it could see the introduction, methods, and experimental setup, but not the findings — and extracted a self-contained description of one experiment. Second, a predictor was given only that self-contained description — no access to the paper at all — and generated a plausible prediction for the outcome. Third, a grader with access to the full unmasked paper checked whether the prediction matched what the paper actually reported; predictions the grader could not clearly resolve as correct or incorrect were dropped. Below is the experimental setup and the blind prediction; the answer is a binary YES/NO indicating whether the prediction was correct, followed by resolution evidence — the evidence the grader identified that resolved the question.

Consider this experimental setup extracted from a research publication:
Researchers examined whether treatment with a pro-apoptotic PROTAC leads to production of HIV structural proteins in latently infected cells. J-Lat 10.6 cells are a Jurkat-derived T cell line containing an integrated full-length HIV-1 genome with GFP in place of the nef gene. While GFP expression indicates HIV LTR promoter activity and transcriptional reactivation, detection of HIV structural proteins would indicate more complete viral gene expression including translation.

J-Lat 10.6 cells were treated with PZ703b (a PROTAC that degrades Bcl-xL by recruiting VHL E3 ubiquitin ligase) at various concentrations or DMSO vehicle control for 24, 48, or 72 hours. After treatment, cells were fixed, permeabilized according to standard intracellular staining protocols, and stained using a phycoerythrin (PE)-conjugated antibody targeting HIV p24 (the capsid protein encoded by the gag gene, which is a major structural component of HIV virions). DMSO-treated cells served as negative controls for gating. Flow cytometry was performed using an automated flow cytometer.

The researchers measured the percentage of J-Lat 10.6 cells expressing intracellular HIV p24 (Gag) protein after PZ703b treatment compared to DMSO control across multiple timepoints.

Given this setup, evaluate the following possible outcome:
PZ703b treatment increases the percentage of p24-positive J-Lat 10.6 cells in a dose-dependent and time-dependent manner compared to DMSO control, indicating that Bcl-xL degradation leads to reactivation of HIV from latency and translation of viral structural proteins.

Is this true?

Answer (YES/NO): NO